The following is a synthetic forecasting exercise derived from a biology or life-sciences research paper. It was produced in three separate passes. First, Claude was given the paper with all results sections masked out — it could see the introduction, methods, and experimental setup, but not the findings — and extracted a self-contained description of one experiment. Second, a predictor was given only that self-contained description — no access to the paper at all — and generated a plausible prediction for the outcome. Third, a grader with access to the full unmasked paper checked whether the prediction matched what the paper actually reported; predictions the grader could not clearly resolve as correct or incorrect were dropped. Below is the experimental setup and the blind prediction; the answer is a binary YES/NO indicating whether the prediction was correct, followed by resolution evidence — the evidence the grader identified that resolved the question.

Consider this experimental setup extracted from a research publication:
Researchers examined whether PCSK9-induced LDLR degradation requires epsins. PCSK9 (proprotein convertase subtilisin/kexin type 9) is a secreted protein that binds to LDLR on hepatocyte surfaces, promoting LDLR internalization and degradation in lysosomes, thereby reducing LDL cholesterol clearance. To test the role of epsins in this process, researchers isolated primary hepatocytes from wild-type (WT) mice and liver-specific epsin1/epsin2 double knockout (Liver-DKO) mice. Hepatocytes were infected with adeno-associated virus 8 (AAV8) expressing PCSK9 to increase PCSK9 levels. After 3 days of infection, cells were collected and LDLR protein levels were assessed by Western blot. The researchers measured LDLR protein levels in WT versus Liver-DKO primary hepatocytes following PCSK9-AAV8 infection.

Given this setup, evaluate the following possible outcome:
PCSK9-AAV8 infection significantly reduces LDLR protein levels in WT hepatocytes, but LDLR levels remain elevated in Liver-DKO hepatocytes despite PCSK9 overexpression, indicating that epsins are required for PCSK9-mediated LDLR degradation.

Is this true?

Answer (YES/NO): YES